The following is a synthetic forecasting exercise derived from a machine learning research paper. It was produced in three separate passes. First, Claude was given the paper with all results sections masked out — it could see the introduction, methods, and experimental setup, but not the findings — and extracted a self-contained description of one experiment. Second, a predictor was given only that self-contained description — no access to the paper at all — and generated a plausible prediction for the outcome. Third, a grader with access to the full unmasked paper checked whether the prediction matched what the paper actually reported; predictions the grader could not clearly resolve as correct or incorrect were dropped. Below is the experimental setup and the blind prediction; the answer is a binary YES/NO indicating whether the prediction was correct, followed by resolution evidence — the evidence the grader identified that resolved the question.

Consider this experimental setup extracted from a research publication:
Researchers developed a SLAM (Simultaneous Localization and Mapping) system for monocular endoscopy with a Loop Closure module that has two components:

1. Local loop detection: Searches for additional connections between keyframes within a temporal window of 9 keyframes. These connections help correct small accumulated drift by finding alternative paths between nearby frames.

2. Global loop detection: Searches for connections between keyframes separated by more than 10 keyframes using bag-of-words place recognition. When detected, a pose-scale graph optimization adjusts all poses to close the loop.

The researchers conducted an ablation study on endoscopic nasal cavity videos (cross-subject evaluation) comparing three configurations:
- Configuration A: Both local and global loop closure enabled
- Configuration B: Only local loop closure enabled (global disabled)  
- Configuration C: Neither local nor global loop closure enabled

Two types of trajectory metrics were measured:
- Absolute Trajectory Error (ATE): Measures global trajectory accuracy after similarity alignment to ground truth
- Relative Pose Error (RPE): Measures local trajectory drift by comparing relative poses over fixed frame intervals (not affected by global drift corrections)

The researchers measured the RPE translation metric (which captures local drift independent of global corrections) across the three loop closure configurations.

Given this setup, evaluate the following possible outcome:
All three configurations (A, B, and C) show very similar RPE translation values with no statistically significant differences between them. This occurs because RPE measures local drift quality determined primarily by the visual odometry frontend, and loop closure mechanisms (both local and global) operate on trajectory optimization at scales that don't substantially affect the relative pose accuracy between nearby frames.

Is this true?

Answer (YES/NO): YES